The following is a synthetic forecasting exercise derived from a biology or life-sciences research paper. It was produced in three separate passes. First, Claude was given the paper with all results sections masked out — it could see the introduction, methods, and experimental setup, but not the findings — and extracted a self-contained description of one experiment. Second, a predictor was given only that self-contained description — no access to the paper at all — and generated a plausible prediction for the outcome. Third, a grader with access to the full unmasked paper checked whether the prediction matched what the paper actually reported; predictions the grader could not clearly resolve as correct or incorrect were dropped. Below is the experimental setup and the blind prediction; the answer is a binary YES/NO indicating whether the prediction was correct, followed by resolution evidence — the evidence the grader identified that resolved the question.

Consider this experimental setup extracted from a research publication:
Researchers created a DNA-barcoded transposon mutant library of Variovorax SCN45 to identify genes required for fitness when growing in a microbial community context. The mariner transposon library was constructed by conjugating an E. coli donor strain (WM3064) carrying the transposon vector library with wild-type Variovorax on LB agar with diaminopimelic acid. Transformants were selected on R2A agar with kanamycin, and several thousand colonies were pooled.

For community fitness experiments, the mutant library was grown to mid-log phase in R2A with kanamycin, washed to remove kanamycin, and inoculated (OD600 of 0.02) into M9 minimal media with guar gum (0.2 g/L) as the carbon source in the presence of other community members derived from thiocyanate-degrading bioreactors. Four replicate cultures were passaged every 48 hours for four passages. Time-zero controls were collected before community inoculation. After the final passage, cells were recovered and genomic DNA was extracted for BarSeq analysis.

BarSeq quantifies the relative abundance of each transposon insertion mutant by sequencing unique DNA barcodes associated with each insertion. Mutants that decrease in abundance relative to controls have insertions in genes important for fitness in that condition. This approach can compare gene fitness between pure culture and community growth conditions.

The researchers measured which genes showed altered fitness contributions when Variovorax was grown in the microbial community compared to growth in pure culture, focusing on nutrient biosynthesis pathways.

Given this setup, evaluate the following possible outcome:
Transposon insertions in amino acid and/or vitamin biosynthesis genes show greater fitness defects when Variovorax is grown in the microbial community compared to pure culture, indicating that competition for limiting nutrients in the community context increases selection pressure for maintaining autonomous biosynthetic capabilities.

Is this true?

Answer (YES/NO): NO